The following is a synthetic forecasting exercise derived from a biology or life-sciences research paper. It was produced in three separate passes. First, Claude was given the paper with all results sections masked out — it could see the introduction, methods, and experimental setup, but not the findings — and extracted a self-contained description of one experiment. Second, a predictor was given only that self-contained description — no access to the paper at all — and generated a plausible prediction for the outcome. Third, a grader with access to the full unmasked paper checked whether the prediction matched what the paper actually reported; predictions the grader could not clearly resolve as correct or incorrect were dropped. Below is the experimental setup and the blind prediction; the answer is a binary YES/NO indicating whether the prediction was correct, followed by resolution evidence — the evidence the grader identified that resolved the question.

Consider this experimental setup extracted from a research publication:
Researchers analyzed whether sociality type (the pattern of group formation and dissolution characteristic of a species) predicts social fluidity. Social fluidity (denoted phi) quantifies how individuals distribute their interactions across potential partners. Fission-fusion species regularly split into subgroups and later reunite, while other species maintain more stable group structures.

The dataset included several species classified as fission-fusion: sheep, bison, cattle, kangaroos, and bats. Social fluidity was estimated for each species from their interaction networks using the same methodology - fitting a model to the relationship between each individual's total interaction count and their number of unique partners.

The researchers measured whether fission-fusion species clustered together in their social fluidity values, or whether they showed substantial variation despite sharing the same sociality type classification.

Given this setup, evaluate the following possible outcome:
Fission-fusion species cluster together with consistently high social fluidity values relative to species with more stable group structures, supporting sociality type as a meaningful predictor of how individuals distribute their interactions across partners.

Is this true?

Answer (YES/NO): NO